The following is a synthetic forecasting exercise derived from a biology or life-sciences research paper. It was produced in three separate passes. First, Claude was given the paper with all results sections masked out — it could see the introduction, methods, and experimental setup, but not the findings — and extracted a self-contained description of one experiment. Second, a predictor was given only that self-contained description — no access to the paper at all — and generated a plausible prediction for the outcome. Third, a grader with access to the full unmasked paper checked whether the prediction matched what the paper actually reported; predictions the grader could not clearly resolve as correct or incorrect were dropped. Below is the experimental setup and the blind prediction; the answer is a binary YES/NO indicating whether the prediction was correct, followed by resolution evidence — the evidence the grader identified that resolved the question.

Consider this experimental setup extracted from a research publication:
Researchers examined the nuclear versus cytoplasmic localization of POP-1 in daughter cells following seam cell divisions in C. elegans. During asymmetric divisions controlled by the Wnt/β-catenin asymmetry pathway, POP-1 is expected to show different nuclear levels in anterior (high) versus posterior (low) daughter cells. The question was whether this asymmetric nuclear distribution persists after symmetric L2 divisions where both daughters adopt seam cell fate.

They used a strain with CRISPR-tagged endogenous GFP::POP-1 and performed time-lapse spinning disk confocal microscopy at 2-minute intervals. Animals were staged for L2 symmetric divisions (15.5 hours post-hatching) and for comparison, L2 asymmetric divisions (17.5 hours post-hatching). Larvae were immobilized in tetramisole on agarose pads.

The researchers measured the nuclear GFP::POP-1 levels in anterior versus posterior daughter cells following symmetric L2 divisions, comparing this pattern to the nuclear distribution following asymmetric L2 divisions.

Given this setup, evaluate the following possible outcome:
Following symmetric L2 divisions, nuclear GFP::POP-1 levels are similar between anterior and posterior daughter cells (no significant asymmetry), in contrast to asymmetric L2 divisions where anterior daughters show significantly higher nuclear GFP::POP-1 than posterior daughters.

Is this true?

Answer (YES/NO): NO